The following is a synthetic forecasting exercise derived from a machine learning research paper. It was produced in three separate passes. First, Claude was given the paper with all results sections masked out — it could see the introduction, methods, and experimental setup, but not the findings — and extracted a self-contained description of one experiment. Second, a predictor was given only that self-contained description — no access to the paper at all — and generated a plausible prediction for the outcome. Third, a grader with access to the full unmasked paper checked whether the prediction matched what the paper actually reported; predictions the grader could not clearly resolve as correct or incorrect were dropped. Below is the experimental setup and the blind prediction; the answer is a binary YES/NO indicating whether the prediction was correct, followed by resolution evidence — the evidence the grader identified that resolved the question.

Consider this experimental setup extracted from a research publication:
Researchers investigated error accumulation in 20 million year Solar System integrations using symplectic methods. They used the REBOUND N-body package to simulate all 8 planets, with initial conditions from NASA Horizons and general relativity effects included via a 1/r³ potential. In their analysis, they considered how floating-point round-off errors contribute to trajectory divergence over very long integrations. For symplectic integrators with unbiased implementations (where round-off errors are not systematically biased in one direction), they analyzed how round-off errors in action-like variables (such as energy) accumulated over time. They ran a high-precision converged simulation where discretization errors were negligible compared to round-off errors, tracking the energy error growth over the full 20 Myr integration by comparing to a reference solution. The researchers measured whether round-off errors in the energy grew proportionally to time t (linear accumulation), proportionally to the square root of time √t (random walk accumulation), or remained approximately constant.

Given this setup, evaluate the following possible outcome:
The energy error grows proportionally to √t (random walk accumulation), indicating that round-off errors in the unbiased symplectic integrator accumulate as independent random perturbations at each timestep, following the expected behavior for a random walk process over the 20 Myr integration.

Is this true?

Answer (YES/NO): YES